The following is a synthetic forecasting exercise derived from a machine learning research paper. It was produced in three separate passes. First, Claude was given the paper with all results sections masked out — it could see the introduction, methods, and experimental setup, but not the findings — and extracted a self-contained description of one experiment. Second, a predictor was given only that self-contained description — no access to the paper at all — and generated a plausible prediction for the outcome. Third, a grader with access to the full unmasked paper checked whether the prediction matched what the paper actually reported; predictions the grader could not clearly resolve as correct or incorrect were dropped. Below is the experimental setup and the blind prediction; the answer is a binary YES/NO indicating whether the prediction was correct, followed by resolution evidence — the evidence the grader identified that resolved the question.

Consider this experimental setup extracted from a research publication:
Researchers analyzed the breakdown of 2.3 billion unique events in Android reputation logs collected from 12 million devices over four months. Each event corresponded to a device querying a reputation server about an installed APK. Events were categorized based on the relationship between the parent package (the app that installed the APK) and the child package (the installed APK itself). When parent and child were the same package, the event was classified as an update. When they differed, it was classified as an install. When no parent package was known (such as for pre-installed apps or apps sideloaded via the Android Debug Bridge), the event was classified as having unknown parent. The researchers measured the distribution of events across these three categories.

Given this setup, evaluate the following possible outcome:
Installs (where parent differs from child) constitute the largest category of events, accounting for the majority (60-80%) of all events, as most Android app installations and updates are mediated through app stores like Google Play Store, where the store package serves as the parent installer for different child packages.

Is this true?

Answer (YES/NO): YES